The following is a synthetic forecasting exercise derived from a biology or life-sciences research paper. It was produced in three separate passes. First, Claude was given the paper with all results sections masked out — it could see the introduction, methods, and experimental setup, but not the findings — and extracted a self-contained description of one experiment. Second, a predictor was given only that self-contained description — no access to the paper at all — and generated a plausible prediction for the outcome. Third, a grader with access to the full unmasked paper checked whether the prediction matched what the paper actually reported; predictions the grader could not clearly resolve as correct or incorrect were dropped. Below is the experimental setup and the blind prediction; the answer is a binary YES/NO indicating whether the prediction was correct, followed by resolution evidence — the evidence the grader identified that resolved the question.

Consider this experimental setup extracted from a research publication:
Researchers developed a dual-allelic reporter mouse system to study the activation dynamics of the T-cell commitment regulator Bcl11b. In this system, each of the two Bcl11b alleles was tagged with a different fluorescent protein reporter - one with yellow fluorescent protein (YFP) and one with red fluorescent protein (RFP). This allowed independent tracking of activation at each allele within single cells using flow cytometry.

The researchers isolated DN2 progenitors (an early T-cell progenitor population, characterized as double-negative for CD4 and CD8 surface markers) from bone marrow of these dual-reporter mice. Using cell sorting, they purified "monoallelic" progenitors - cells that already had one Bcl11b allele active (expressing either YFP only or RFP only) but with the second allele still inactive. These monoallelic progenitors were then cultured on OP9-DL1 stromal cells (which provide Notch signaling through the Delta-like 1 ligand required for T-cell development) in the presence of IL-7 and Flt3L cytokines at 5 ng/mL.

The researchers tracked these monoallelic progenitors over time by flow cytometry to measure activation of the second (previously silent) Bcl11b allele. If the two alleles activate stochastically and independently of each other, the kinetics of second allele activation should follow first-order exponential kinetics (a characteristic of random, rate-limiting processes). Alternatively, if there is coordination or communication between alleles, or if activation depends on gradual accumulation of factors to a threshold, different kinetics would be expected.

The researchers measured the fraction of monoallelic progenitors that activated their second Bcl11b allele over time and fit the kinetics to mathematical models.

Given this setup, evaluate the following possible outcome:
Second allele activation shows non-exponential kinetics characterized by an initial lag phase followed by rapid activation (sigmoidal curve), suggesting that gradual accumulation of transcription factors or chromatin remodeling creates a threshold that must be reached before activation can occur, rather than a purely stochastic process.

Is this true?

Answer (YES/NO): NO